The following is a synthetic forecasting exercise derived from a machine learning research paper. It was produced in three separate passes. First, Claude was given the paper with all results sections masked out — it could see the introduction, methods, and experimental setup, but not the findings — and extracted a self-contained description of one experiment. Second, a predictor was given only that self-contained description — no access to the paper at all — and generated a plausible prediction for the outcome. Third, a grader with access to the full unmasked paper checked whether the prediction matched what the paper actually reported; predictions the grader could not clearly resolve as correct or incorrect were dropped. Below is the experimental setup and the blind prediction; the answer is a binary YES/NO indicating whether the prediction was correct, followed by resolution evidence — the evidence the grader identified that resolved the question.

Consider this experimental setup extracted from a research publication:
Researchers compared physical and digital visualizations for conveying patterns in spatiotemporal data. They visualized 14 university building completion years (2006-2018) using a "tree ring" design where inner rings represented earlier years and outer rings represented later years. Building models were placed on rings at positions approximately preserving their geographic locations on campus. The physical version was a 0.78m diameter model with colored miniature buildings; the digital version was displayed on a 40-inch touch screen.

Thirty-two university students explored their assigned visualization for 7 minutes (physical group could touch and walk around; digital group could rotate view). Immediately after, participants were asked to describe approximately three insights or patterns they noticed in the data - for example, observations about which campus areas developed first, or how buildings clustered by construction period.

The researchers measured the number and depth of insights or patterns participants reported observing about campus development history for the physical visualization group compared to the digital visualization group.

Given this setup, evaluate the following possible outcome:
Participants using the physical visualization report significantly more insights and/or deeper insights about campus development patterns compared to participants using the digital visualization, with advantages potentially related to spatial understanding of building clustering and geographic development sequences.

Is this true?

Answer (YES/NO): YES